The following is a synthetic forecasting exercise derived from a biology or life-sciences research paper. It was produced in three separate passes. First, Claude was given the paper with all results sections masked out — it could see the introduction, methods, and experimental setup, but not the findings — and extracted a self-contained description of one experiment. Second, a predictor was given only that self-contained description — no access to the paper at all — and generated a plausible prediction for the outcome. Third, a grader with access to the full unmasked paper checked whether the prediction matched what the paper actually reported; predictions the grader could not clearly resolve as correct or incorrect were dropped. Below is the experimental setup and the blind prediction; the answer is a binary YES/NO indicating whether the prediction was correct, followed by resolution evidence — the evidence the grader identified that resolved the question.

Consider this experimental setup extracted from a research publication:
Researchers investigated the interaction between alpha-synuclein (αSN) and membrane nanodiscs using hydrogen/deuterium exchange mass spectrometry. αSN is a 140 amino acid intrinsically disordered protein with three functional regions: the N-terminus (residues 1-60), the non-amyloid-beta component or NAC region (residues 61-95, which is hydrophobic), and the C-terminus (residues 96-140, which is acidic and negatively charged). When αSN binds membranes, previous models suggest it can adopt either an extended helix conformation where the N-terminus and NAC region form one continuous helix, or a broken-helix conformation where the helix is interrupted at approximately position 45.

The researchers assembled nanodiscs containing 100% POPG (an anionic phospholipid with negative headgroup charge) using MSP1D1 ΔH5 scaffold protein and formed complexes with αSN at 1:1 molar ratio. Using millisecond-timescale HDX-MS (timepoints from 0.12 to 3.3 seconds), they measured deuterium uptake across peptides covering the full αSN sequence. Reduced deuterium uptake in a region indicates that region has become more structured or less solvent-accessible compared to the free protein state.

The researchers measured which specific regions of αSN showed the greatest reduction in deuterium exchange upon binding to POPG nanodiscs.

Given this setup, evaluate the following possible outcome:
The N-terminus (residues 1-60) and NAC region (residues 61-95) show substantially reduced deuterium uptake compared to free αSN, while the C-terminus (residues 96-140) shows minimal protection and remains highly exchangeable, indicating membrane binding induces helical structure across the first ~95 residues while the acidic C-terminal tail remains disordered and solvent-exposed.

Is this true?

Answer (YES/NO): NO